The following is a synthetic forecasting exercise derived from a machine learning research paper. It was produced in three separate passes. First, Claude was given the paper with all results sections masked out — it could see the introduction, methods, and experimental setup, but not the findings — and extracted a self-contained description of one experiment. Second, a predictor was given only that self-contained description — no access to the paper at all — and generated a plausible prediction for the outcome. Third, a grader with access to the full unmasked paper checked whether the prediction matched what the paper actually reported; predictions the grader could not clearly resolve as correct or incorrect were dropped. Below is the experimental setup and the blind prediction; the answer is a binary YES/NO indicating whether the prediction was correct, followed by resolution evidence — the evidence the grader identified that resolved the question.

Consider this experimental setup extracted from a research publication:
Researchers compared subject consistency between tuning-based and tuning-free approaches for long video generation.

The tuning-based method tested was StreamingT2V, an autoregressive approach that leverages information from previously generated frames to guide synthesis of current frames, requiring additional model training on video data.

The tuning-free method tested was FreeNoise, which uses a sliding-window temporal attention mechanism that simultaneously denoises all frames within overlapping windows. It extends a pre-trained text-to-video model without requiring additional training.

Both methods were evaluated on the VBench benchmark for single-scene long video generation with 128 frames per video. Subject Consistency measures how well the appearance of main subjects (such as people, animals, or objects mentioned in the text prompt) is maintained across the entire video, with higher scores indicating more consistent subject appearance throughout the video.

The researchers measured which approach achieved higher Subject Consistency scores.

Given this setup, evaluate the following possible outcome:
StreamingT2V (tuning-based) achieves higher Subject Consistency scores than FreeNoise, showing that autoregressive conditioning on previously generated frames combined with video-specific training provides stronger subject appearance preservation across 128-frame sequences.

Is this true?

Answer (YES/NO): NO